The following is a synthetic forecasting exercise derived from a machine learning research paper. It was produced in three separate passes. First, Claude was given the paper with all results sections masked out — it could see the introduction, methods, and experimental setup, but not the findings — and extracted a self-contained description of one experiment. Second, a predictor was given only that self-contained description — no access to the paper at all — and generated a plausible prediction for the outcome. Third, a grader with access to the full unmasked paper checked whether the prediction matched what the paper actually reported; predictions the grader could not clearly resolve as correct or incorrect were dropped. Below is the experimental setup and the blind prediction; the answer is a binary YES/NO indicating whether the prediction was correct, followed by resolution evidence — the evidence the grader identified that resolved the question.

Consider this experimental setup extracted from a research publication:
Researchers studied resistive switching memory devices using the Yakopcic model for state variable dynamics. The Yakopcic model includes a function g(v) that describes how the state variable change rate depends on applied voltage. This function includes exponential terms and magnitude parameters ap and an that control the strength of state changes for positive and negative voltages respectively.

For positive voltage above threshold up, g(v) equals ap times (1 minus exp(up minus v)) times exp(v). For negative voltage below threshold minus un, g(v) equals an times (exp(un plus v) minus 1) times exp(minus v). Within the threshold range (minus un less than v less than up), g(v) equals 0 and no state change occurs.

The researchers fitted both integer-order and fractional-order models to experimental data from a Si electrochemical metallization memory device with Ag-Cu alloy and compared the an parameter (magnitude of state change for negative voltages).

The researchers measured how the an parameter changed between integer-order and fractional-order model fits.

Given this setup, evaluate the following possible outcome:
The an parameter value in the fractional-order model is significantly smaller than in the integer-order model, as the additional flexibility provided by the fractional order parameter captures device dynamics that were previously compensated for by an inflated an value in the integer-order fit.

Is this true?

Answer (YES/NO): YES